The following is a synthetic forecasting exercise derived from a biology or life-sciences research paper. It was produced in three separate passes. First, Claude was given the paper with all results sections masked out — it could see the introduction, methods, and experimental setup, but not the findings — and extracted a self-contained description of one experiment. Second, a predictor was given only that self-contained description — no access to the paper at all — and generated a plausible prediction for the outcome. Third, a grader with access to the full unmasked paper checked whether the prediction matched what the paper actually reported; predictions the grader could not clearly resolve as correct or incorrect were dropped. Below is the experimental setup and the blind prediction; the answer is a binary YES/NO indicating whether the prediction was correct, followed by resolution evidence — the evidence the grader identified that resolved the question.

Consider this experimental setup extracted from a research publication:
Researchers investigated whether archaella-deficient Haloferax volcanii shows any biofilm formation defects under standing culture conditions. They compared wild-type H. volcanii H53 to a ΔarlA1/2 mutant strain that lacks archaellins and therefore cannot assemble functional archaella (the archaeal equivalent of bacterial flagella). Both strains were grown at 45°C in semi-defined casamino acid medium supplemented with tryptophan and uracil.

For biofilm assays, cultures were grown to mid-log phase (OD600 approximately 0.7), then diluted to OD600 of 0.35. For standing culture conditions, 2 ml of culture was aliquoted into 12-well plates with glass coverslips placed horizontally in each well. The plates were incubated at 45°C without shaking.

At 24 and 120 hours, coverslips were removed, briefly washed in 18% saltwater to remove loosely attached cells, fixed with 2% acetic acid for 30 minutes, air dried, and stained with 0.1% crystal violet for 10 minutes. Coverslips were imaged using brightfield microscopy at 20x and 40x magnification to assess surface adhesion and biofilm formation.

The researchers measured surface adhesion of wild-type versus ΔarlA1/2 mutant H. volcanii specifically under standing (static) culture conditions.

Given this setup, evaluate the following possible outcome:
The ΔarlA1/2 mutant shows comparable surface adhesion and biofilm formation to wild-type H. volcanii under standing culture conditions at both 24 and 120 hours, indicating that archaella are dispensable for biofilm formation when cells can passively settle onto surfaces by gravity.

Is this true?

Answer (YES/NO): YES